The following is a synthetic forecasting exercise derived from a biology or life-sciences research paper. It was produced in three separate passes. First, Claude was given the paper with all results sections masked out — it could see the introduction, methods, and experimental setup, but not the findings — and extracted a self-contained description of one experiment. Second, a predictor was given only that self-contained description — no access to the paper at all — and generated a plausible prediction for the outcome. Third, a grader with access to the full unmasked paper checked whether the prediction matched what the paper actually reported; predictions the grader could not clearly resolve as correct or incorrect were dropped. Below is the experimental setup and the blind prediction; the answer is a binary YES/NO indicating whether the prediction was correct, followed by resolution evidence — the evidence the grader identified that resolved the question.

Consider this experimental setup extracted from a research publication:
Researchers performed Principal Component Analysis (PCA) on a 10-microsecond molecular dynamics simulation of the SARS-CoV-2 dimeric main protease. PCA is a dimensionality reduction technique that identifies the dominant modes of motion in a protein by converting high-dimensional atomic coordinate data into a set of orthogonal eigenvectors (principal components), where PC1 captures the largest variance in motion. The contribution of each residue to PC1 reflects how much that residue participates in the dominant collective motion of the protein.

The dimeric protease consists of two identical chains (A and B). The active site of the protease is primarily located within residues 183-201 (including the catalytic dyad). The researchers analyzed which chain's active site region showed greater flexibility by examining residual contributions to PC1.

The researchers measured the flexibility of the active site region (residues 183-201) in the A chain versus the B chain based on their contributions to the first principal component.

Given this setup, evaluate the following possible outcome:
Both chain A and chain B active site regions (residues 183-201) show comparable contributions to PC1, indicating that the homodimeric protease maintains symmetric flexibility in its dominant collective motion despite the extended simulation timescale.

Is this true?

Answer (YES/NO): NO